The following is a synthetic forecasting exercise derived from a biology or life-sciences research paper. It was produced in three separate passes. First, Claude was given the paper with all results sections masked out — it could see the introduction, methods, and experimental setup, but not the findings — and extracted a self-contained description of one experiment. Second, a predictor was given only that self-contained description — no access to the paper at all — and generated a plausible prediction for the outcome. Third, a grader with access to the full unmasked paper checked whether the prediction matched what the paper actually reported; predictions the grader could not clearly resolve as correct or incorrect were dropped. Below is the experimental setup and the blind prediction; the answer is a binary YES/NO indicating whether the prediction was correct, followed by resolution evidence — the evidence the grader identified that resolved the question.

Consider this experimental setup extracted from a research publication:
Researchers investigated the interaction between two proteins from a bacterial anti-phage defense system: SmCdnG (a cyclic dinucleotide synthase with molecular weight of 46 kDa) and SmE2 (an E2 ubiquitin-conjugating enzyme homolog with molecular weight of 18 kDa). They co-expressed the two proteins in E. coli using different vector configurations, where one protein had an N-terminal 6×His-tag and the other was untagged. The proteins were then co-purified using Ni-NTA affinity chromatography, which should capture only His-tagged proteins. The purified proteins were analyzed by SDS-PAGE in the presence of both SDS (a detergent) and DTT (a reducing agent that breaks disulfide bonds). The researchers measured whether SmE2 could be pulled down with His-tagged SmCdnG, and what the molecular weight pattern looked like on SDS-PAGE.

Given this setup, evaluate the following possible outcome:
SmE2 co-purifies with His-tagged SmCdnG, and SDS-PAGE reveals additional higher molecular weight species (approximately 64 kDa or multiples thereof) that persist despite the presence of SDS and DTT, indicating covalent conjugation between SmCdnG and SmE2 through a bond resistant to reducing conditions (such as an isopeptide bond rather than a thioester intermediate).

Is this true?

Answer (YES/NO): NO